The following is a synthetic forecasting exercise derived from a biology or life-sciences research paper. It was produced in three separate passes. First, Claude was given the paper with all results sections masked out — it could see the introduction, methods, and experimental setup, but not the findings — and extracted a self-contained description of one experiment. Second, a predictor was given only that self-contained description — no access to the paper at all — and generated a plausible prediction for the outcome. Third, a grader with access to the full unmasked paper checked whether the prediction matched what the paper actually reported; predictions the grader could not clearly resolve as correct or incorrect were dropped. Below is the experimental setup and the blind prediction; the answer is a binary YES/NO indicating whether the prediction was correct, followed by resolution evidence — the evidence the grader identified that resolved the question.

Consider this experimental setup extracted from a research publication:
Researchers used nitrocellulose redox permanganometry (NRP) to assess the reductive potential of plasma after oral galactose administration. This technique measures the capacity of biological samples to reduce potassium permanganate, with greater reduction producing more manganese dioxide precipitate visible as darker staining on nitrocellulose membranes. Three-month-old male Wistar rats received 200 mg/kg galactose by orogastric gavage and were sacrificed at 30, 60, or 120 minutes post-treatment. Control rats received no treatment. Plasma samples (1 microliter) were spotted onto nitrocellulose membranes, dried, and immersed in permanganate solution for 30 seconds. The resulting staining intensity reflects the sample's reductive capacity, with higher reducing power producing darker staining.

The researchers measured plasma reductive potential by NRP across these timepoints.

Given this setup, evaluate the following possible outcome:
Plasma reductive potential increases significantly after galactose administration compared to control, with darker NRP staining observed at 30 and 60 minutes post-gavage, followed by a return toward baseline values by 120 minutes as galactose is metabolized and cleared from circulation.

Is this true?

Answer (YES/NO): NO